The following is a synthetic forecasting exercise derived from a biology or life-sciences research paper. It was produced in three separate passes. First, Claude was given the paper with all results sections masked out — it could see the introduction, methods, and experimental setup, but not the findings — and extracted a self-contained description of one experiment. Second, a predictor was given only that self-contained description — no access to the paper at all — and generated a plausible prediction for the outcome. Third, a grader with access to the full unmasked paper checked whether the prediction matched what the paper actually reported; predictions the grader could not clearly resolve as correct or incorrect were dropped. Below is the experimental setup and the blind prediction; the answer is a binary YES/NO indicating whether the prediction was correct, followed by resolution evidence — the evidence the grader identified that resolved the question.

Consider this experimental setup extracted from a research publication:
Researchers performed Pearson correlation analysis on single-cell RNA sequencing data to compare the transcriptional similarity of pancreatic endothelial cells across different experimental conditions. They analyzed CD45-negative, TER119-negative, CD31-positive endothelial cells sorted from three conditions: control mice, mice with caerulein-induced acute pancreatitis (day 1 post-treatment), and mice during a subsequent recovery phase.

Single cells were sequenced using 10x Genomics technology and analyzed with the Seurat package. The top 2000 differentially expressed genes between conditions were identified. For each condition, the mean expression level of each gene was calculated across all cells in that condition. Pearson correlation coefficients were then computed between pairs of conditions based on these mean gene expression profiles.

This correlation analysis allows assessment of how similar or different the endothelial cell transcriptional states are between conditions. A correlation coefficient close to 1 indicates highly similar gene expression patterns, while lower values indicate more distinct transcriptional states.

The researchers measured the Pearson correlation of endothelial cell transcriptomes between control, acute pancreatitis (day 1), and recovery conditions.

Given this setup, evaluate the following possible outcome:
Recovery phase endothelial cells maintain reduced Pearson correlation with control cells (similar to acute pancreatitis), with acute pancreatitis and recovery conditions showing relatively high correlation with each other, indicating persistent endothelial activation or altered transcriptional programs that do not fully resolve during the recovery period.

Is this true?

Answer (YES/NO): NO